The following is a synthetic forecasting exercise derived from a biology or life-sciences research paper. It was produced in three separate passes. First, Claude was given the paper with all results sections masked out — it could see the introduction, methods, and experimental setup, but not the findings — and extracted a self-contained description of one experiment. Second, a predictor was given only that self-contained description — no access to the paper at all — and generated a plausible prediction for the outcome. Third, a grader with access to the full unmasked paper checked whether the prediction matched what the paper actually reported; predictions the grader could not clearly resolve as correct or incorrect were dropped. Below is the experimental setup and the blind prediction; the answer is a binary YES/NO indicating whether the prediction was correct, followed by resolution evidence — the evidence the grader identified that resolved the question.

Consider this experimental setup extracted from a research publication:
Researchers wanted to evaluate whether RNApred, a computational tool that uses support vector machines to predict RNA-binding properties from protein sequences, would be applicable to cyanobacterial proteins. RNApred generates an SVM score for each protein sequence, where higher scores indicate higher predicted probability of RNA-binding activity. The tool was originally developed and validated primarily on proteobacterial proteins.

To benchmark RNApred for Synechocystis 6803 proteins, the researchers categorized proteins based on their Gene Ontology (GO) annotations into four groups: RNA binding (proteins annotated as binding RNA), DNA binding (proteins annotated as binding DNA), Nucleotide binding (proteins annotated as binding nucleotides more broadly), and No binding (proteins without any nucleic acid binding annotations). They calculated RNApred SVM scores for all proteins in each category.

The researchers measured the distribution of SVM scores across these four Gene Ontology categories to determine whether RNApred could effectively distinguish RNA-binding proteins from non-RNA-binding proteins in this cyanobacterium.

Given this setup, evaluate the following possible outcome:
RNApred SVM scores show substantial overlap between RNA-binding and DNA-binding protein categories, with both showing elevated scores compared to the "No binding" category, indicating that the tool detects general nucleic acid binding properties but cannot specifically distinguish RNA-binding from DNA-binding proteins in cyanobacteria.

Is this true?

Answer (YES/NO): NO